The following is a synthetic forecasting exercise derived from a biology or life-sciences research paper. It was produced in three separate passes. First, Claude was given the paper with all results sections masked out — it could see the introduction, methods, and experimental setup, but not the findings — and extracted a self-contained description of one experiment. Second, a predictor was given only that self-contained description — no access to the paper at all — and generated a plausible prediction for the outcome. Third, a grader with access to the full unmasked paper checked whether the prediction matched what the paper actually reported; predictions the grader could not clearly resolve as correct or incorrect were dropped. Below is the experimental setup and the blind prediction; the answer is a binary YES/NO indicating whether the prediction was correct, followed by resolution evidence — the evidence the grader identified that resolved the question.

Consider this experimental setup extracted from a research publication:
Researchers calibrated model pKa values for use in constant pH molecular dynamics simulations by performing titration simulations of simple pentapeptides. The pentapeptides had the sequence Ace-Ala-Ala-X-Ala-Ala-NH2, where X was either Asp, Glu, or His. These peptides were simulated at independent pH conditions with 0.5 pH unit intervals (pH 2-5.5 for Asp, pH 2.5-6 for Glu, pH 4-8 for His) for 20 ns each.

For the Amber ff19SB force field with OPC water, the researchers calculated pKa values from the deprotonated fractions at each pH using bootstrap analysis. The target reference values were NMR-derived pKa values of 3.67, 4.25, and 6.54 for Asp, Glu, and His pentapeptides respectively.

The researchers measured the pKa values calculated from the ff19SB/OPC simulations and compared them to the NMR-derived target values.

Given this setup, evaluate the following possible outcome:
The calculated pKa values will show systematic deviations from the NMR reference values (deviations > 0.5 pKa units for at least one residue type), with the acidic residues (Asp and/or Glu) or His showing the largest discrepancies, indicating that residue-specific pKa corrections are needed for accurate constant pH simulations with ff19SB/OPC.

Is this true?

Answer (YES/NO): NO